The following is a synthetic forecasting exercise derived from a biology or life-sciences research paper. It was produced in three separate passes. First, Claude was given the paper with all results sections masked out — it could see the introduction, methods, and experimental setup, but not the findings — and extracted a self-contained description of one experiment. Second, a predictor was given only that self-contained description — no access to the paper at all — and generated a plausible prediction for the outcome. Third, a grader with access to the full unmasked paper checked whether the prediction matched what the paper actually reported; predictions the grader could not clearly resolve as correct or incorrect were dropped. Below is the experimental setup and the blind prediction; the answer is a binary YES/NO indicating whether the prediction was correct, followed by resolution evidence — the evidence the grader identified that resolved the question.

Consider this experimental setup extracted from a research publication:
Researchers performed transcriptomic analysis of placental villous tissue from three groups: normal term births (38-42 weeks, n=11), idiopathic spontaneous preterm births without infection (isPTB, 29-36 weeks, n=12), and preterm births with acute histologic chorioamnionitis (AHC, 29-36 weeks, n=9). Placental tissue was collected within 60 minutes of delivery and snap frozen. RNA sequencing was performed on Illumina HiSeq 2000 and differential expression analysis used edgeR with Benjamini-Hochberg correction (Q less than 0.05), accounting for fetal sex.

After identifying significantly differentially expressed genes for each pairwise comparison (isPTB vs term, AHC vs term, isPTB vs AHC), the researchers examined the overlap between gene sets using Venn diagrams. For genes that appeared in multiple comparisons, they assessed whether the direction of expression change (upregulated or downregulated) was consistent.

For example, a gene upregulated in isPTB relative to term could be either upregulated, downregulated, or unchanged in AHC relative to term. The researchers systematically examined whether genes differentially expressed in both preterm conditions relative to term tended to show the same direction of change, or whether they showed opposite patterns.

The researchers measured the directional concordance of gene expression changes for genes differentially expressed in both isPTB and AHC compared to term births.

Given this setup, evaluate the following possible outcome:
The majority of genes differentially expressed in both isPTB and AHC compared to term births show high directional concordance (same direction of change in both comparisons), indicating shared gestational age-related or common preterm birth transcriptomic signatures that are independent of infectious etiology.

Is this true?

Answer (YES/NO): NO